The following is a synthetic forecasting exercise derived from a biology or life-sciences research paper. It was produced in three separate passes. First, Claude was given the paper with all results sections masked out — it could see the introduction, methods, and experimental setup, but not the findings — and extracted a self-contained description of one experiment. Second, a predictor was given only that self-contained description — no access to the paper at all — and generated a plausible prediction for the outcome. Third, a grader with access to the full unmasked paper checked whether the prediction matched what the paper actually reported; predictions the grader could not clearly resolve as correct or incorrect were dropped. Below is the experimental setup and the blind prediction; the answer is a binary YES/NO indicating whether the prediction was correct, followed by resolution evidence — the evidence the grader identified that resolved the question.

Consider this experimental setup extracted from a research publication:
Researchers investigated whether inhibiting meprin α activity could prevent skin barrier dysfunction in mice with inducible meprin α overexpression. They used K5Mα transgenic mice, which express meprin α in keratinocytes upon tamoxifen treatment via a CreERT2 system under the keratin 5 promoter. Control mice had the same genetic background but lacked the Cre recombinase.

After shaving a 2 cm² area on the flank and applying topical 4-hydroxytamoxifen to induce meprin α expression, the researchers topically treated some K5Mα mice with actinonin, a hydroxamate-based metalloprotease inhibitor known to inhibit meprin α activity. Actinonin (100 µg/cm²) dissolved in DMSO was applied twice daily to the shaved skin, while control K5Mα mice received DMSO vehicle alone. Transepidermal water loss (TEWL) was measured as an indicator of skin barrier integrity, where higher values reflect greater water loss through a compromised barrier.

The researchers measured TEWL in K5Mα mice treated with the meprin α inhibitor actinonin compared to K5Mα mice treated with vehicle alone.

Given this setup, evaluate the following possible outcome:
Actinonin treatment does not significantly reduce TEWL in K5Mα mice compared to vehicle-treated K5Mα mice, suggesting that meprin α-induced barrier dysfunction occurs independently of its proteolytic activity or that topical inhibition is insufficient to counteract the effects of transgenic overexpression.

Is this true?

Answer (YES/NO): YES